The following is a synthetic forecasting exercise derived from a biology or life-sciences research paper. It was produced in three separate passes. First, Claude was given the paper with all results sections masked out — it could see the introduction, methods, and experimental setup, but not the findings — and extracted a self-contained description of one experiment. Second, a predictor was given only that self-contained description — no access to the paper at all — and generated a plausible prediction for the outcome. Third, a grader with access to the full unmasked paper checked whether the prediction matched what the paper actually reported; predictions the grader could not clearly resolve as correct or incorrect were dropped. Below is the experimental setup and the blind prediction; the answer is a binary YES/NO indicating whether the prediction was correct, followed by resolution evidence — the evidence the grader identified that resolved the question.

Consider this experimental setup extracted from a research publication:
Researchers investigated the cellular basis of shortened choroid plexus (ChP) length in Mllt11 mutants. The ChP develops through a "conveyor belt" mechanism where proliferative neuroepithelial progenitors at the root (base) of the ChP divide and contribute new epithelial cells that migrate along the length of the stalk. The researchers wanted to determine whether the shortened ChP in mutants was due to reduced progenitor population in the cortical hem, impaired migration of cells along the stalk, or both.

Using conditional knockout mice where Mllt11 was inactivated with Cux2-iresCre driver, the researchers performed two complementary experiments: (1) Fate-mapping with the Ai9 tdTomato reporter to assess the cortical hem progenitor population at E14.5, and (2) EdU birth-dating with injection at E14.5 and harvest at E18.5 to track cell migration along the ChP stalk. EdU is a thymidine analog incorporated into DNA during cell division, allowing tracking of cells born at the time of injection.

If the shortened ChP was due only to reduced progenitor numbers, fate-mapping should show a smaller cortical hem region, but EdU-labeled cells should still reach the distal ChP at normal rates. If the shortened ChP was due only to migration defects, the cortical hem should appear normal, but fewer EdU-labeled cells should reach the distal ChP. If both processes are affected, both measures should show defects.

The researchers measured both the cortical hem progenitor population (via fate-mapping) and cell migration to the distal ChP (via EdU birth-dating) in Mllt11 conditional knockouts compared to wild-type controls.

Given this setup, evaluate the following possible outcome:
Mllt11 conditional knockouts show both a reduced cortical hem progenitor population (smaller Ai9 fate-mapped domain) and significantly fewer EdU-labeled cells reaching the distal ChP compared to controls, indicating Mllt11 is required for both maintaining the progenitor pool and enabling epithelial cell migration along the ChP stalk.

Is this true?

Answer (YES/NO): YES